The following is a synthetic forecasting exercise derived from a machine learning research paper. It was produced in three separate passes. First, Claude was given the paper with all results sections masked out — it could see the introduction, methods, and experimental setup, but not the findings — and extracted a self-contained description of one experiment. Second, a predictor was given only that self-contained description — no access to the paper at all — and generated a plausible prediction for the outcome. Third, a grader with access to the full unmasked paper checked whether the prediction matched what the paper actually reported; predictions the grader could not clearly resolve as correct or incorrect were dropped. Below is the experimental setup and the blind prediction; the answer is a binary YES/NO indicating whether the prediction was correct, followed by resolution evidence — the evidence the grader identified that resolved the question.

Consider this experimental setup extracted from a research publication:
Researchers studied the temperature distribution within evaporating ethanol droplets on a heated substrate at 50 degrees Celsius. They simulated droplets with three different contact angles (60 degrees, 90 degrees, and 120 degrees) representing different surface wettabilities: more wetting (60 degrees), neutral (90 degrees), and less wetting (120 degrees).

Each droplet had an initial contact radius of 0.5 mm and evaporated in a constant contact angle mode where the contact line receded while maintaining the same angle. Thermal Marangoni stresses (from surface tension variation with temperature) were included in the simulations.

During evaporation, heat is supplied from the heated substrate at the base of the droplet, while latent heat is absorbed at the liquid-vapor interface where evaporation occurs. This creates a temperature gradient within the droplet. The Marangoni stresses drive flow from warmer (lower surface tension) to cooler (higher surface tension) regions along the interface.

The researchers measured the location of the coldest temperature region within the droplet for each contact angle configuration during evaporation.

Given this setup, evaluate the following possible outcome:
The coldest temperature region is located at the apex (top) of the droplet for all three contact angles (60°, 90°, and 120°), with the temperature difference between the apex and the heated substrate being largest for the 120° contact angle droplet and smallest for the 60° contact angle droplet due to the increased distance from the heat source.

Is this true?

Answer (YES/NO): YES